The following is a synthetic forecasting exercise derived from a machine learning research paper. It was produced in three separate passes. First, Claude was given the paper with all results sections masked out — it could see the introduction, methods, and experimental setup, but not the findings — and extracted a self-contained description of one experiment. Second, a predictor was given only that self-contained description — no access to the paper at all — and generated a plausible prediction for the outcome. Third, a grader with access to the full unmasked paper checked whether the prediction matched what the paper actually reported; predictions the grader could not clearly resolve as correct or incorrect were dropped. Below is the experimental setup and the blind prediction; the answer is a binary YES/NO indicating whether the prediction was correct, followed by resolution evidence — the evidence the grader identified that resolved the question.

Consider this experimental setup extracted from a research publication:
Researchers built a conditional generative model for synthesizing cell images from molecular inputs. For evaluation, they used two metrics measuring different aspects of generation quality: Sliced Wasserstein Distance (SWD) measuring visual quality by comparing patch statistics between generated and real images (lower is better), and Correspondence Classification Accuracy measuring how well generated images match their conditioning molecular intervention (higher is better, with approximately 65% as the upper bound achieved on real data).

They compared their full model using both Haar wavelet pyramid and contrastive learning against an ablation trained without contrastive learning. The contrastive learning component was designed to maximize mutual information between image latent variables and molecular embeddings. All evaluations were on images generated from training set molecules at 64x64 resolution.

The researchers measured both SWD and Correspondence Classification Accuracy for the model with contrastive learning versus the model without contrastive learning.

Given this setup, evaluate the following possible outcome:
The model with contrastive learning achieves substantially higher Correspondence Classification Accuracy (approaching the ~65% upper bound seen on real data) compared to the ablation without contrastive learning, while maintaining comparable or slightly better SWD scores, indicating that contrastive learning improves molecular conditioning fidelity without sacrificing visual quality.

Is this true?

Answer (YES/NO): NO